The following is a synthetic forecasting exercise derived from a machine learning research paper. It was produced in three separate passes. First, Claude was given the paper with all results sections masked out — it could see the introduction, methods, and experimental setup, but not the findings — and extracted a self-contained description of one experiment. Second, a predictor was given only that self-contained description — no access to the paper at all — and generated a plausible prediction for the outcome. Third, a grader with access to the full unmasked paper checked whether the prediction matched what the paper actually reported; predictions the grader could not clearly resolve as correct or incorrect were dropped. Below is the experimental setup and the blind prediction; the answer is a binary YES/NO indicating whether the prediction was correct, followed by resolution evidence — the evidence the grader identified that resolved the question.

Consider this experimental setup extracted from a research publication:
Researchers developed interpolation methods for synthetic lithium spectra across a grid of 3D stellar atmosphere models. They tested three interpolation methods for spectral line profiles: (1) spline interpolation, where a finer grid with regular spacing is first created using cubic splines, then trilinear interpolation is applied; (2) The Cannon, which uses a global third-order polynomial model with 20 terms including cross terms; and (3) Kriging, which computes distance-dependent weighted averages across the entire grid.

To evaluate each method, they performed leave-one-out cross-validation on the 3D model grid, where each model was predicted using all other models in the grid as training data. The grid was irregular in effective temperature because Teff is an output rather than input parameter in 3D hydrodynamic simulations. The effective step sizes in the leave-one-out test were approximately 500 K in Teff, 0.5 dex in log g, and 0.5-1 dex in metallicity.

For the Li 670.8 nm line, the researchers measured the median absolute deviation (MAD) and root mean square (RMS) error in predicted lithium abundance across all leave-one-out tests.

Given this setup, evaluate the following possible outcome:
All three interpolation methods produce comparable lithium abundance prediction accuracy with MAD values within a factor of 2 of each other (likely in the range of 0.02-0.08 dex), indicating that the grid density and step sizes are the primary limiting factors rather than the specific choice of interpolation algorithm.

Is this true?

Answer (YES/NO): NO